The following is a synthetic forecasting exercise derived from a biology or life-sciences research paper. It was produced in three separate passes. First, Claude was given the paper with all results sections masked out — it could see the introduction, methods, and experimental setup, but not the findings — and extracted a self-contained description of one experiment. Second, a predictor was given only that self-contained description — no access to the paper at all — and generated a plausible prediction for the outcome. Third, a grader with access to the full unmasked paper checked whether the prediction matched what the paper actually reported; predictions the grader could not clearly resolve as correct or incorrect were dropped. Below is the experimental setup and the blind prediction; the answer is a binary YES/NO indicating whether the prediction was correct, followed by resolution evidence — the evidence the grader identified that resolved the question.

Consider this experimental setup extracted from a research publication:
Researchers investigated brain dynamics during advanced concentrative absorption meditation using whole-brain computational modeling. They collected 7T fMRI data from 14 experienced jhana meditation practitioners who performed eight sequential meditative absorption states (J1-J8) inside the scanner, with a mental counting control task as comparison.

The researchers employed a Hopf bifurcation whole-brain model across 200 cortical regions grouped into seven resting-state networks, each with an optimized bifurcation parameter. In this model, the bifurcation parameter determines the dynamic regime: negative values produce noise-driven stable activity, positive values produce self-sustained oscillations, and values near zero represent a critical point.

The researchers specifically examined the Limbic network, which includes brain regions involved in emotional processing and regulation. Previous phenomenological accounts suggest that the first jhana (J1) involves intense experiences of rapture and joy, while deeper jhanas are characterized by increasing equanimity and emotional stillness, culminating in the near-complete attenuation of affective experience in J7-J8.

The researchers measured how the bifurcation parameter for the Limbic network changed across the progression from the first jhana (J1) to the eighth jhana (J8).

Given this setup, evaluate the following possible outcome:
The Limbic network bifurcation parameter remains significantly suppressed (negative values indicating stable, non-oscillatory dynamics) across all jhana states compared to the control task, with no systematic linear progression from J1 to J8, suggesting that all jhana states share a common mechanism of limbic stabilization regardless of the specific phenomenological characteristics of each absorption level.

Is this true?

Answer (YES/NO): NO